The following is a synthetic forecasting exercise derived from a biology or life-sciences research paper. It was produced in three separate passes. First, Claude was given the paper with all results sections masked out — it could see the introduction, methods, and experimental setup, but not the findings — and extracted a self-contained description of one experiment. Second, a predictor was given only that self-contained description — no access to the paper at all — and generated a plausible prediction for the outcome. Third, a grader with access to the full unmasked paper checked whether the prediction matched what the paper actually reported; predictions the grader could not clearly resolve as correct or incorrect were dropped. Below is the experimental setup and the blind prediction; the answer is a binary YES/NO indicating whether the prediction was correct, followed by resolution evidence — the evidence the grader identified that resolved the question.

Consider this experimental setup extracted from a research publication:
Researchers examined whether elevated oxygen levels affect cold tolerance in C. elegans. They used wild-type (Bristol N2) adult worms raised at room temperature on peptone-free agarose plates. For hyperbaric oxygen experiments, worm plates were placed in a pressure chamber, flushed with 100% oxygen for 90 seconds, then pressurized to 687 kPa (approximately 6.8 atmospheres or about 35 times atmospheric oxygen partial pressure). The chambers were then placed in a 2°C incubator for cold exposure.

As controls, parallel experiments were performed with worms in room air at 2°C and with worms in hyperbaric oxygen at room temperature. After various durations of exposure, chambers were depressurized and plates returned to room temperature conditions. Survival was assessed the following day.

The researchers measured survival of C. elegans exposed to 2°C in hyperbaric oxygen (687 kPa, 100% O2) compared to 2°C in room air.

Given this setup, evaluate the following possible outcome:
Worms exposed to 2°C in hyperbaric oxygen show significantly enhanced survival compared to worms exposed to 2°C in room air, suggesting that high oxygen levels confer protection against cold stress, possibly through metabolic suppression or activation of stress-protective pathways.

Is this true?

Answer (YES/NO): NO